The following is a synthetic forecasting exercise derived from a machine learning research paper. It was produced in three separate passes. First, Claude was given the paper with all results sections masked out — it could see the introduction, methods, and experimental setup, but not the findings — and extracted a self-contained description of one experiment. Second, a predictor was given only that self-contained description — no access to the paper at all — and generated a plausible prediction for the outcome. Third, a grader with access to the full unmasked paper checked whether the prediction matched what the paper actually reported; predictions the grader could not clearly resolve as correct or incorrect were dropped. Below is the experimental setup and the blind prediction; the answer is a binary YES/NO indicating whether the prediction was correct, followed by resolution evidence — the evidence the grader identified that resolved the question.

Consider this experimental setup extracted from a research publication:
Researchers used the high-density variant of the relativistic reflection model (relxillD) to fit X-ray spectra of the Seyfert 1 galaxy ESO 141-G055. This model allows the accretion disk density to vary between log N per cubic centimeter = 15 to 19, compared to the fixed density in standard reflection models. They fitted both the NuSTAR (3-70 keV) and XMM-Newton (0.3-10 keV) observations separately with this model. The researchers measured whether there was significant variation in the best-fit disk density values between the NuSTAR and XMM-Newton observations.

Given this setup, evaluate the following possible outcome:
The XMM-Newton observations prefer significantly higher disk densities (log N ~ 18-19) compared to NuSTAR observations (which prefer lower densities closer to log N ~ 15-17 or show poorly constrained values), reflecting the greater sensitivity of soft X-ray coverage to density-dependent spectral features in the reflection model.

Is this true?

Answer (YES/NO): NO